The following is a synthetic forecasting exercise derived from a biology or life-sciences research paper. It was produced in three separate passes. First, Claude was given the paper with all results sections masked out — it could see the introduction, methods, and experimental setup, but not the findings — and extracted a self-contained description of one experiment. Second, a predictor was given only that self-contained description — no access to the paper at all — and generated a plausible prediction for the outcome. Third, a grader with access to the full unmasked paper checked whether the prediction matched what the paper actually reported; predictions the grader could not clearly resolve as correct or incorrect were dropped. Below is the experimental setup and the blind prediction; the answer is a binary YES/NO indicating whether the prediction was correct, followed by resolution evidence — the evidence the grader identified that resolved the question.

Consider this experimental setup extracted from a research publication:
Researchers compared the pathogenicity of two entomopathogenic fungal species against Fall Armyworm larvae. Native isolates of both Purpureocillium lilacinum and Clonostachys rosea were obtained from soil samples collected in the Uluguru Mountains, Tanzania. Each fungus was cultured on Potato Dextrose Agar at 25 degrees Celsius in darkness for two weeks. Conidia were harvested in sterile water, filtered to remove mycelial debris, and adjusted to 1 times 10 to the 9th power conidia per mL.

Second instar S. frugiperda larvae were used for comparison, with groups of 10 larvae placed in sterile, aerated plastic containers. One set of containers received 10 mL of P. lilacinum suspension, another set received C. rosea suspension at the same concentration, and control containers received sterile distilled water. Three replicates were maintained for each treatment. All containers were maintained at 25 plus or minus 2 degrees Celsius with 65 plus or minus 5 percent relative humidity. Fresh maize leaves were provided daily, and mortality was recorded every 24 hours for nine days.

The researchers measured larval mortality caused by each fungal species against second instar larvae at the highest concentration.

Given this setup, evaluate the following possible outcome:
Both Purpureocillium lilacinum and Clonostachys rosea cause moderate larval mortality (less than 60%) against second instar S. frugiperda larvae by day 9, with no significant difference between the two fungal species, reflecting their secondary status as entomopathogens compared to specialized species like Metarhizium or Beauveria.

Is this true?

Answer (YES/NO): YES